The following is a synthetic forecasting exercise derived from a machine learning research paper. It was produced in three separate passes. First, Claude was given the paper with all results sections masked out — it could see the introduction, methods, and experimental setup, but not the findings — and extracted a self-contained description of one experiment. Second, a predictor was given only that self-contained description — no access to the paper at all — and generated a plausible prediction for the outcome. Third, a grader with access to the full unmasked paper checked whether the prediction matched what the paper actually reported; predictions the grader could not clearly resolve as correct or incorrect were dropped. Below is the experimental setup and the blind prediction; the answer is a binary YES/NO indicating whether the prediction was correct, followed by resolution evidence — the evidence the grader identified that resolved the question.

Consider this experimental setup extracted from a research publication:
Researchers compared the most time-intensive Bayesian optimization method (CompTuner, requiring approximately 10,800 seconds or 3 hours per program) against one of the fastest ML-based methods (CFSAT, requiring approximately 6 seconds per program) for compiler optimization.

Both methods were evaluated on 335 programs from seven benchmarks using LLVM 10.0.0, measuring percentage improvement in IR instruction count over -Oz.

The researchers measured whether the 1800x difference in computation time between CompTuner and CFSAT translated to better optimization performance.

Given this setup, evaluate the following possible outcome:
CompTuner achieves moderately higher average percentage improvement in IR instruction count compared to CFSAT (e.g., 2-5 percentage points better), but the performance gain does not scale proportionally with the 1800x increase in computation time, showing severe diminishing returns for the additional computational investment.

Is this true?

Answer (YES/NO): NO